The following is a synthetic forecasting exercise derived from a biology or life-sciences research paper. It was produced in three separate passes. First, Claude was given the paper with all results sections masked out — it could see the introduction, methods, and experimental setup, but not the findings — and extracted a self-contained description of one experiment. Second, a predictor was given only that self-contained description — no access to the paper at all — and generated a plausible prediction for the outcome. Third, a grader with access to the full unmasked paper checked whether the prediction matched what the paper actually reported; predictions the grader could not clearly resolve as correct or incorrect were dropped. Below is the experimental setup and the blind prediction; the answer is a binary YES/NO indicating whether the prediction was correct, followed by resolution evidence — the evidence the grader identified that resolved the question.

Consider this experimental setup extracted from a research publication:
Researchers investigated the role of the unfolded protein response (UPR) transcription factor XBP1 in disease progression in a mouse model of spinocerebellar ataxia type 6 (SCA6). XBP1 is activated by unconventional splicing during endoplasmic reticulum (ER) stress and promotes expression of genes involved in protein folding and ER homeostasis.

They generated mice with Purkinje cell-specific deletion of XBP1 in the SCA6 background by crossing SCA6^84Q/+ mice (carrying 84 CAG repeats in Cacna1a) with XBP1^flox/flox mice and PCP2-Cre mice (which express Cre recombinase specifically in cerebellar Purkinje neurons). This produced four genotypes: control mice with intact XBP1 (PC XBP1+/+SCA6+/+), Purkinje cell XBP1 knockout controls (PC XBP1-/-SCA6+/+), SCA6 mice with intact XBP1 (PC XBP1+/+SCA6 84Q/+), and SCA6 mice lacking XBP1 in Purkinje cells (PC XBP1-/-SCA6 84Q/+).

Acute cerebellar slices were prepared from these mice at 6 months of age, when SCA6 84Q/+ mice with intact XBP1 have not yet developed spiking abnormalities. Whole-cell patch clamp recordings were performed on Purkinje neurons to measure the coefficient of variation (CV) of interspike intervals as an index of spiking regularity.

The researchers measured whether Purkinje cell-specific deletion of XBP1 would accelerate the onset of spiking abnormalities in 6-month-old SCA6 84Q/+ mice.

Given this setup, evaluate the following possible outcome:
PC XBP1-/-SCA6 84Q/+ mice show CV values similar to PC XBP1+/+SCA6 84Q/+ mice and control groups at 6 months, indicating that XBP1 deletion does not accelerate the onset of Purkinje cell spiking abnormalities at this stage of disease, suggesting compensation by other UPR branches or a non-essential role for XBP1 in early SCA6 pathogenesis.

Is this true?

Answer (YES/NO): YES